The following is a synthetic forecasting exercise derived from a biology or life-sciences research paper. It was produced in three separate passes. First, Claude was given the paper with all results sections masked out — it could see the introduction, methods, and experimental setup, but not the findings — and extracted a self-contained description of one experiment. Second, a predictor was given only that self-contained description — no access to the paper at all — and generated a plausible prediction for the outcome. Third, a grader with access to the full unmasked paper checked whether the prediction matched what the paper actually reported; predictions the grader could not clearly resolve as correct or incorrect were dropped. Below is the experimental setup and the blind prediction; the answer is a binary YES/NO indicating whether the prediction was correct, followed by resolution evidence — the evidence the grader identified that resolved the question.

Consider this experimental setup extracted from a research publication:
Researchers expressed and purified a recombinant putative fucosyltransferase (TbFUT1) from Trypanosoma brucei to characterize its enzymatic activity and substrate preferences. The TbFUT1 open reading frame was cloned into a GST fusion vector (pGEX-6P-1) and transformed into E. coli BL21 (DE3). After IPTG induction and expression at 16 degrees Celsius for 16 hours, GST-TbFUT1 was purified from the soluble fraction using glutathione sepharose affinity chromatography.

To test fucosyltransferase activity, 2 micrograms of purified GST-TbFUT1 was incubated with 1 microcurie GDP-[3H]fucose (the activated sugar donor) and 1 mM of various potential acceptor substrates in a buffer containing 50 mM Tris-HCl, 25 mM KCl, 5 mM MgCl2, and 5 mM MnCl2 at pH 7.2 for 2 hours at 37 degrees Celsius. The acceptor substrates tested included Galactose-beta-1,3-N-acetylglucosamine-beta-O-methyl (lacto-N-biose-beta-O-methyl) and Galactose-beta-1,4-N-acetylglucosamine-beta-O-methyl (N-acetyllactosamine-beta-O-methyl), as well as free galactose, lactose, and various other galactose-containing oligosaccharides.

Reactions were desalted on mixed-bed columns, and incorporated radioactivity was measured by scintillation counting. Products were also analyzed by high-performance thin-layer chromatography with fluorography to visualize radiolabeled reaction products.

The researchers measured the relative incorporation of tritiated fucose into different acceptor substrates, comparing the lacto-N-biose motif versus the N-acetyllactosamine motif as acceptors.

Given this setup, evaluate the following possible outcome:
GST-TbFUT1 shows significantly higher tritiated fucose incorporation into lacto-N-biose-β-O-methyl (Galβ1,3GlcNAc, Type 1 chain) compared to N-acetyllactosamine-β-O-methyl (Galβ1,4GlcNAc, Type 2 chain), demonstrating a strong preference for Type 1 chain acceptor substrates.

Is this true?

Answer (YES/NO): YES